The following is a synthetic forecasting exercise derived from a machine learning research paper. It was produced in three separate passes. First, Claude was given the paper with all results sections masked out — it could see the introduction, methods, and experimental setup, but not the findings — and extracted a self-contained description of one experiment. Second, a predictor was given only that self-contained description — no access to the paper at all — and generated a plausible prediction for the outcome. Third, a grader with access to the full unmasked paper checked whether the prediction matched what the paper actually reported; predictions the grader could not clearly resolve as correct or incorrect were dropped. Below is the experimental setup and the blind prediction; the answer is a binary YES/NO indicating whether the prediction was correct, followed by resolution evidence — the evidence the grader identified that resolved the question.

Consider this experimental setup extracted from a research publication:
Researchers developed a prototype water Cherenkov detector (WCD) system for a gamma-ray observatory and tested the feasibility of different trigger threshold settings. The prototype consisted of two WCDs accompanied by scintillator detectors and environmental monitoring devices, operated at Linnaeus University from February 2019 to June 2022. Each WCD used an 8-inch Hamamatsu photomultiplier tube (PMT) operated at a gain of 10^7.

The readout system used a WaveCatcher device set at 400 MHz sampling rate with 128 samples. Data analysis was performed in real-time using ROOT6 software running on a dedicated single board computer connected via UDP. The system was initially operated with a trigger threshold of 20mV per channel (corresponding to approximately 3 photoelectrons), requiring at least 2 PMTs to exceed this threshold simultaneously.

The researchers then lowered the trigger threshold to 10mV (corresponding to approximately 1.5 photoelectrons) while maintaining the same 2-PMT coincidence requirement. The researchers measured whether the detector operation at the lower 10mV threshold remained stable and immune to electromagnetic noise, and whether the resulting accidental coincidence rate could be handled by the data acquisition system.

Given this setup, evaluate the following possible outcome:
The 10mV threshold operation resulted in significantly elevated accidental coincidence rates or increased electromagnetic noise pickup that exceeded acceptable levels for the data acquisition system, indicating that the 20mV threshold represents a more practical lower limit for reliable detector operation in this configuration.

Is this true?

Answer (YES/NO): NO